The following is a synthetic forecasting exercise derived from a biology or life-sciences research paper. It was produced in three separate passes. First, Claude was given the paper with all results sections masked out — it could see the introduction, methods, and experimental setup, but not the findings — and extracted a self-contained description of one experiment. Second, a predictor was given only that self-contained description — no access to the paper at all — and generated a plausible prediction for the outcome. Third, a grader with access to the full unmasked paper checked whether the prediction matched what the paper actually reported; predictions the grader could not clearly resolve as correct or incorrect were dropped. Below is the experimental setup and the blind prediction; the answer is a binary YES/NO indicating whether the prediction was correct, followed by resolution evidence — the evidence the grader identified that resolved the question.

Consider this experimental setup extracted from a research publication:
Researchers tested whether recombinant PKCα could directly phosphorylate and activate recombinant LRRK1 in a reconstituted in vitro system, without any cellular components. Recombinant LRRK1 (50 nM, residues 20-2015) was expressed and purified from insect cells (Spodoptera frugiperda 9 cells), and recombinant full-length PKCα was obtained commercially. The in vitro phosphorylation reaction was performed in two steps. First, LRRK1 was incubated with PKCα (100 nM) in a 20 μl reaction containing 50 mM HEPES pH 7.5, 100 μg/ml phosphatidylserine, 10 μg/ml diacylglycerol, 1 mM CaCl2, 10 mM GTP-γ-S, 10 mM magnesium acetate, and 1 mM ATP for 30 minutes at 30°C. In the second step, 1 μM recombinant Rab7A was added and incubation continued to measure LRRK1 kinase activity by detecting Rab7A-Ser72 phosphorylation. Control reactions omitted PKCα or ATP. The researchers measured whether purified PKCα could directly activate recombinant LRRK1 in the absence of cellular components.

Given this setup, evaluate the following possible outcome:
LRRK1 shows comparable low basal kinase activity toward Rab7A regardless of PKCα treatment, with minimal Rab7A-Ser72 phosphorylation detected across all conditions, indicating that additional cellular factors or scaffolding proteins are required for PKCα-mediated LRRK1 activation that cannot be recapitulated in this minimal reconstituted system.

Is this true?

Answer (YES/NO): NO